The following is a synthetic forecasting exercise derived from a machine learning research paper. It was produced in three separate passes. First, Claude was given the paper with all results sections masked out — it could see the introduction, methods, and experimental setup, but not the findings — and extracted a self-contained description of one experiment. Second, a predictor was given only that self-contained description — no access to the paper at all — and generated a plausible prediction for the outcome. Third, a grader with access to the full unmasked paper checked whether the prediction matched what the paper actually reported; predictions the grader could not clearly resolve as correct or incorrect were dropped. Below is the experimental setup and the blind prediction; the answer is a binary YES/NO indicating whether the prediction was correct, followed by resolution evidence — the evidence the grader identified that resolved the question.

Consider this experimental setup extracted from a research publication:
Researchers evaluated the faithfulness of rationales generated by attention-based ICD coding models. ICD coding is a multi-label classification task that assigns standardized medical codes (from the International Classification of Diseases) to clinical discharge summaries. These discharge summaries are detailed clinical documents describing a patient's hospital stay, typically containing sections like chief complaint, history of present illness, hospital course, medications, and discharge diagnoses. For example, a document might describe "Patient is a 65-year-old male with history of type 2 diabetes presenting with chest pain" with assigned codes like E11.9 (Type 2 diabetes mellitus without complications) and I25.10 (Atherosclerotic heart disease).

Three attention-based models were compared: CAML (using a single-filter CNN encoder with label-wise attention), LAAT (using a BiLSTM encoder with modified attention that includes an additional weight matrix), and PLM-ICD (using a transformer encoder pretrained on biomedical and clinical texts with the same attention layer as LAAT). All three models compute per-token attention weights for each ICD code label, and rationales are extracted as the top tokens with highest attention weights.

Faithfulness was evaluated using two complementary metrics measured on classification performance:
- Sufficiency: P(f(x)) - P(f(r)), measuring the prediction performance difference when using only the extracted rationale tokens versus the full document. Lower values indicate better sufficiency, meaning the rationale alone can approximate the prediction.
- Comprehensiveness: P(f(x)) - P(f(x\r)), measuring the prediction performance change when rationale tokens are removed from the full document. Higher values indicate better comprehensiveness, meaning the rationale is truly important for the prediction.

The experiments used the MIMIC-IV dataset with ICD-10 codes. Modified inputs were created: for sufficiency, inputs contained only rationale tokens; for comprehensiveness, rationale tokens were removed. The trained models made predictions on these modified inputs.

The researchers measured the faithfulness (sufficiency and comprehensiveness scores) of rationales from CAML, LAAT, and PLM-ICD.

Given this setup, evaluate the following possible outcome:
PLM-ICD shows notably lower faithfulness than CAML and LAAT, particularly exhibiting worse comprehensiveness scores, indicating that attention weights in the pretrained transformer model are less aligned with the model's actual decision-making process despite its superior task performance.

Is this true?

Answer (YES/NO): NO